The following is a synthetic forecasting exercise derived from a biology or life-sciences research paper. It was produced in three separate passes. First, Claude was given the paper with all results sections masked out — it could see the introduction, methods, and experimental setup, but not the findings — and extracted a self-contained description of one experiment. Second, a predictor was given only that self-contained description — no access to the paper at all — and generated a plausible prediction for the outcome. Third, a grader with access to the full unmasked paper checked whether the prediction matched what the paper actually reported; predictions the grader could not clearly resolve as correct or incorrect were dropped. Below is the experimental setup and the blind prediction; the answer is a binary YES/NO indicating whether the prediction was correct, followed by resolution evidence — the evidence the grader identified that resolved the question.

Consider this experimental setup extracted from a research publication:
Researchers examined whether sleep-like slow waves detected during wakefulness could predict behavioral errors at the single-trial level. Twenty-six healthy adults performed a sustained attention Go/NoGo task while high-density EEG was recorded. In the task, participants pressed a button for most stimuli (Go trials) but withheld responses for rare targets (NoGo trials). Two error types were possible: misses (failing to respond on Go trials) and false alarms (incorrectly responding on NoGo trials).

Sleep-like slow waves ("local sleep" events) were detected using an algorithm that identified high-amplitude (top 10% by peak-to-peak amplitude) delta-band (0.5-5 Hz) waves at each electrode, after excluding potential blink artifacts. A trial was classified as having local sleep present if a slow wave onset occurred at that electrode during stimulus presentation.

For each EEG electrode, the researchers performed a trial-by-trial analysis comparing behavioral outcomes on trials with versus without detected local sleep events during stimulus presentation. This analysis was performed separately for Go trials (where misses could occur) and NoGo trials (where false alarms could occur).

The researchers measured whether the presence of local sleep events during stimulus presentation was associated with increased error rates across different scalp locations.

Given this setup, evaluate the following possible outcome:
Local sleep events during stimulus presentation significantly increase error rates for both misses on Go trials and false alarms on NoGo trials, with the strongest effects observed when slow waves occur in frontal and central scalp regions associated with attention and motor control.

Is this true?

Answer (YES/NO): NO